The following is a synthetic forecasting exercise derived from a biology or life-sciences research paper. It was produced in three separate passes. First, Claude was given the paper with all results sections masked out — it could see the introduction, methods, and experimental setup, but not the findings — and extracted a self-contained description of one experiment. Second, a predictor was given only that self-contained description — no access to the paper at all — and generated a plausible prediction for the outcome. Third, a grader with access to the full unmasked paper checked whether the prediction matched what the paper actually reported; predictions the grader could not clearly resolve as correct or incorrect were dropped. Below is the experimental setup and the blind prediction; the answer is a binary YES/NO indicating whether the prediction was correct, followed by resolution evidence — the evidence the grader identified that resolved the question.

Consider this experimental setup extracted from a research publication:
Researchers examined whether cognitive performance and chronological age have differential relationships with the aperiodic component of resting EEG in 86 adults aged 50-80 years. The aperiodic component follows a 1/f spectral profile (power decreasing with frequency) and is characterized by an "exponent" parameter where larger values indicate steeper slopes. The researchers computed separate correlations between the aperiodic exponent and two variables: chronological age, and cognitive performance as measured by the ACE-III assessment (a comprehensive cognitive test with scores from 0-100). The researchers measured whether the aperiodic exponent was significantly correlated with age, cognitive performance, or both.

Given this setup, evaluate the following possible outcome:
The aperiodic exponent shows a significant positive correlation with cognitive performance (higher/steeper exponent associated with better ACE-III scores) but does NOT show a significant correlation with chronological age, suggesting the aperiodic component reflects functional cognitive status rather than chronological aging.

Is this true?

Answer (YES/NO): YES